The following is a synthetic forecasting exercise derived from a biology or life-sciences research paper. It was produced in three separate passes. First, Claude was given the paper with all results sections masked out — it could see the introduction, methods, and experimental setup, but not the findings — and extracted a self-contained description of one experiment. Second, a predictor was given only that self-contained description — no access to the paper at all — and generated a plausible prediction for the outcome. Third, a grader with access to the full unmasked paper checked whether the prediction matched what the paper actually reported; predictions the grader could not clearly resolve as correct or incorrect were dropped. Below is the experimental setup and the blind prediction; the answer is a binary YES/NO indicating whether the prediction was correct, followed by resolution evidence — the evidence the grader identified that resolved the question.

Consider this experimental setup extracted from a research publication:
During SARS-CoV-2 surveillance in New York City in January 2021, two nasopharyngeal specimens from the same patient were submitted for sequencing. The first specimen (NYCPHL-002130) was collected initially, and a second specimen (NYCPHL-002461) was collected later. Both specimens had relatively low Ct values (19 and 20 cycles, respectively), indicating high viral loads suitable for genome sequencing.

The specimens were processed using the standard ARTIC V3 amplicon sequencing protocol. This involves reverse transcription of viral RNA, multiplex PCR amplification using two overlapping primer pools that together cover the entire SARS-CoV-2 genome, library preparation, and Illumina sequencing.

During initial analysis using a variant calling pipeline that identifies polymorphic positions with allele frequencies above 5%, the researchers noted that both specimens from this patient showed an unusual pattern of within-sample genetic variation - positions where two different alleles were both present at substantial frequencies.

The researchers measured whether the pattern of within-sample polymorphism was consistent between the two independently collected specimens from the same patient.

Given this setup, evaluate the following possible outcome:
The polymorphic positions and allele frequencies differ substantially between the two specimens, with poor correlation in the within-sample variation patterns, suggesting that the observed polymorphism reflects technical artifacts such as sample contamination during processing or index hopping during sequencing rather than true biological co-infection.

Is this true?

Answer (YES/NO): NO